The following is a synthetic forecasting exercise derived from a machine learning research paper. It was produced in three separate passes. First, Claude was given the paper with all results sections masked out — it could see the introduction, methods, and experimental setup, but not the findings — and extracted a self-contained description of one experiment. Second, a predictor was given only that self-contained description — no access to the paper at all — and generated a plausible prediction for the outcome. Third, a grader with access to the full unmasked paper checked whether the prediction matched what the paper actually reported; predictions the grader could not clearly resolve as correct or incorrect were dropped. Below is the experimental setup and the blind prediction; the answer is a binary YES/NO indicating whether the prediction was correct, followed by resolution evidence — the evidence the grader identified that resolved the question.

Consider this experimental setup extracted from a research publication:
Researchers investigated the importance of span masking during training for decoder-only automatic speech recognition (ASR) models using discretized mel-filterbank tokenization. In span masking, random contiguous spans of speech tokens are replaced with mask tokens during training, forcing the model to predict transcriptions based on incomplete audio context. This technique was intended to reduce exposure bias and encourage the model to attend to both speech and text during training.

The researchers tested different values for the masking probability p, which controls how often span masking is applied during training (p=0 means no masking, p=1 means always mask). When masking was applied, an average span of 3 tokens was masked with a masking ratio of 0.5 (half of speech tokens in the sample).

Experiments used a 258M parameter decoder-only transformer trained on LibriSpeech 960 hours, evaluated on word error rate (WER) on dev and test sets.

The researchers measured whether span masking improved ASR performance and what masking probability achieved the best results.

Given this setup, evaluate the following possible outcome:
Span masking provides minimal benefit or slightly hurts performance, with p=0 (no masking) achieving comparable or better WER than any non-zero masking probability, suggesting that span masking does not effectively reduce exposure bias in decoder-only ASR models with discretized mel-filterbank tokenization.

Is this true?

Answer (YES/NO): NO